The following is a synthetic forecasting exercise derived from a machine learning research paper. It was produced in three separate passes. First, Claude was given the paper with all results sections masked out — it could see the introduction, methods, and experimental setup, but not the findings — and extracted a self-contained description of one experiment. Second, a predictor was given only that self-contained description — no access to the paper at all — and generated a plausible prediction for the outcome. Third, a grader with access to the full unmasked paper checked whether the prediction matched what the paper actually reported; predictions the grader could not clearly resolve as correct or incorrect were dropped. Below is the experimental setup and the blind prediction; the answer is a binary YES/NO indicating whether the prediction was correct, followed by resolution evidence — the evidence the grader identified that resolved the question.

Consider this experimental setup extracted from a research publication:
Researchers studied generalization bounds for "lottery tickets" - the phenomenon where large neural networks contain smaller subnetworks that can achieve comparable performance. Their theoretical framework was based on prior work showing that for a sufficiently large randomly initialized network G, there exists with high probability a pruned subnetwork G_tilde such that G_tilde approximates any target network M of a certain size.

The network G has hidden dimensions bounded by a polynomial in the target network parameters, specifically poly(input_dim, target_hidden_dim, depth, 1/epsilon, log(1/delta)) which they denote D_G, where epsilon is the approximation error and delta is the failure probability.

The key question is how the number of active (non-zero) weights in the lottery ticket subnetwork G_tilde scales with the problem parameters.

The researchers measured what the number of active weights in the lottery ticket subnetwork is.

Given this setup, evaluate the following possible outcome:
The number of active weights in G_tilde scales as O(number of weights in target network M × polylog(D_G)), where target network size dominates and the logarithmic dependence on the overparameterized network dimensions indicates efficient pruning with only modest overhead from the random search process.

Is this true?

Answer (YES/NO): NO